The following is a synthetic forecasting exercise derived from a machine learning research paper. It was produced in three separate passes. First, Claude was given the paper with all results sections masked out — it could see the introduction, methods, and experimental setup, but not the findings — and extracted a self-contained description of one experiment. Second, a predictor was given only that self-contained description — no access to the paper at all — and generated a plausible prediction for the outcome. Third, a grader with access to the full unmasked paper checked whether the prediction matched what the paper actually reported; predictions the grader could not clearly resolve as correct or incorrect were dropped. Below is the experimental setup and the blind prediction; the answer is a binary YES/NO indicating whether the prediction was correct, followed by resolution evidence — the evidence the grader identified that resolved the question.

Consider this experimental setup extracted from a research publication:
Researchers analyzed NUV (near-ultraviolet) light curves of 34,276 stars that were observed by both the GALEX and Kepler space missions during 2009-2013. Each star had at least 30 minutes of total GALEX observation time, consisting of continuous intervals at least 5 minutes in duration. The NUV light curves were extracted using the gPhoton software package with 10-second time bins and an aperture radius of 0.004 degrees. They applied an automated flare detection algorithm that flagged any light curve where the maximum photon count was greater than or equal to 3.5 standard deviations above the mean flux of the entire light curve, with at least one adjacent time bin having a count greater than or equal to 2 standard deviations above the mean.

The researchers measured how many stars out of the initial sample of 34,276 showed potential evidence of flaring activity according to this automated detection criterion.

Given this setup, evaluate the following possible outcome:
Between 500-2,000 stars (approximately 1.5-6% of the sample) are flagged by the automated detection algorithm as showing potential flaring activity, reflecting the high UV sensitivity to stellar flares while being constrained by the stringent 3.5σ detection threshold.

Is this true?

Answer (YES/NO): NO